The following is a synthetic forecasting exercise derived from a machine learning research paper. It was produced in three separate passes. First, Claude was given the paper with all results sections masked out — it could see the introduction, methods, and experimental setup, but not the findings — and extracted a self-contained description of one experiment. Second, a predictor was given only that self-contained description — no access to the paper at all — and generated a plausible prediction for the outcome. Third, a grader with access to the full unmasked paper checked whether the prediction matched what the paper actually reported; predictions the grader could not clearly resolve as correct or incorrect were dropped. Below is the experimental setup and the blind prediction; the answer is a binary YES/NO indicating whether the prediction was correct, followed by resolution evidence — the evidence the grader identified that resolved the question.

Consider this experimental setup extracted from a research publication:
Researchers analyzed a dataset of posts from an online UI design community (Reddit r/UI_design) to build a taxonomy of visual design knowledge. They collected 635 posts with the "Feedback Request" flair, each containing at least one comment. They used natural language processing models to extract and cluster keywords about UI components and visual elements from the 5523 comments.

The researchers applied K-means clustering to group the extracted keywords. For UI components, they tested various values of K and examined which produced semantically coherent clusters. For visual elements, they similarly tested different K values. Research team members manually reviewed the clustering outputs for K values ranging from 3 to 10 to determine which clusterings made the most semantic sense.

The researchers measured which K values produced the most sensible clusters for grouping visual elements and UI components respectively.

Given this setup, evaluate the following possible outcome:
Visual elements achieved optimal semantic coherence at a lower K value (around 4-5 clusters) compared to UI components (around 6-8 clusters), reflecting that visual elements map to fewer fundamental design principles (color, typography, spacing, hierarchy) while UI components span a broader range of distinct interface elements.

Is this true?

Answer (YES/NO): NO